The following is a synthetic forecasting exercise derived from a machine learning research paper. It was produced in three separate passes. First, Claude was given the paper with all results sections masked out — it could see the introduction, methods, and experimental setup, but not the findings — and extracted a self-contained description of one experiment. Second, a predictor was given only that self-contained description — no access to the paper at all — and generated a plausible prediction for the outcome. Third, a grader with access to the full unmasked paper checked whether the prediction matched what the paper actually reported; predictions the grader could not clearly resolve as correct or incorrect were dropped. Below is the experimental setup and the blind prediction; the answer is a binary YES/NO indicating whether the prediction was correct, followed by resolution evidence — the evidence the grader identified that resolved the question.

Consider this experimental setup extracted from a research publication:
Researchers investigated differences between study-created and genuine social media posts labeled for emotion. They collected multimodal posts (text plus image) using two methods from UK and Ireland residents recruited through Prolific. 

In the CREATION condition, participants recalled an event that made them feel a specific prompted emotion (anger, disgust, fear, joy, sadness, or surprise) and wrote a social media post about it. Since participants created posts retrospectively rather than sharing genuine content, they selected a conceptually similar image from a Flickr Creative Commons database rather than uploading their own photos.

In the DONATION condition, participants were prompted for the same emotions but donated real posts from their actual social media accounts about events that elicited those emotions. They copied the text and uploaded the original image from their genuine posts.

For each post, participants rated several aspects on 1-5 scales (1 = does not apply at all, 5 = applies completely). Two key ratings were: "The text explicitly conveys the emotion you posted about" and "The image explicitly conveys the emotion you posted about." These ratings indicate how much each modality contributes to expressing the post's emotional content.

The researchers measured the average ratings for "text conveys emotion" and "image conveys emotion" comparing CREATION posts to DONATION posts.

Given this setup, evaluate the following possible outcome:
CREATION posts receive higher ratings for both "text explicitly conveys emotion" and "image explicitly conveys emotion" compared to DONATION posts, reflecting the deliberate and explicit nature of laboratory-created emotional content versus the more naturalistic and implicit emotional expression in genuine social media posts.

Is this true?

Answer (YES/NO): NO